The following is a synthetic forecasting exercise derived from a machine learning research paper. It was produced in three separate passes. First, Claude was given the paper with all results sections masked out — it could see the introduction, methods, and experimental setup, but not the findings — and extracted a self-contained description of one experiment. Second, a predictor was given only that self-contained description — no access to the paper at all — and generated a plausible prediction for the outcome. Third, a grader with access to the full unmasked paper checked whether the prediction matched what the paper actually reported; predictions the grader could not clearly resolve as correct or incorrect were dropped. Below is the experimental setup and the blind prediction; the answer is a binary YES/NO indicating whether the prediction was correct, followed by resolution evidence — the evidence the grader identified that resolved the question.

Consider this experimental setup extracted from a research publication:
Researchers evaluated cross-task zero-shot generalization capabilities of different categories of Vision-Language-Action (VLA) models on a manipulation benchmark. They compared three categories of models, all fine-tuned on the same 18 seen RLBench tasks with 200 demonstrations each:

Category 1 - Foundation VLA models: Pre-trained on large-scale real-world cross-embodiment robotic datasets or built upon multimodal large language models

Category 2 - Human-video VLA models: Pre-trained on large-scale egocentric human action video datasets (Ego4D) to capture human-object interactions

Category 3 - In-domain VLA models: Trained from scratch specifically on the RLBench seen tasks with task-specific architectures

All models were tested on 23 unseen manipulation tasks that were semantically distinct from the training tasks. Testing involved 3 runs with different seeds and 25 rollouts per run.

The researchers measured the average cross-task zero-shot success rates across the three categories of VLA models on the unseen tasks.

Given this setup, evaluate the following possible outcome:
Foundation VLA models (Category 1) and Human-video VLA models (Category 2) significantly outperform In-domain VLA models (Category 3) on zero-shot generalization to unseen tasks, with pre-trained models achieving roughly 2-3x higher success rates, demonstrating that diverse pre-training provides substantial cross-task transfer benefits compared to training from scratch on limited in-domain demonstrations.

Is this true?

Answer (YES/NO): NO